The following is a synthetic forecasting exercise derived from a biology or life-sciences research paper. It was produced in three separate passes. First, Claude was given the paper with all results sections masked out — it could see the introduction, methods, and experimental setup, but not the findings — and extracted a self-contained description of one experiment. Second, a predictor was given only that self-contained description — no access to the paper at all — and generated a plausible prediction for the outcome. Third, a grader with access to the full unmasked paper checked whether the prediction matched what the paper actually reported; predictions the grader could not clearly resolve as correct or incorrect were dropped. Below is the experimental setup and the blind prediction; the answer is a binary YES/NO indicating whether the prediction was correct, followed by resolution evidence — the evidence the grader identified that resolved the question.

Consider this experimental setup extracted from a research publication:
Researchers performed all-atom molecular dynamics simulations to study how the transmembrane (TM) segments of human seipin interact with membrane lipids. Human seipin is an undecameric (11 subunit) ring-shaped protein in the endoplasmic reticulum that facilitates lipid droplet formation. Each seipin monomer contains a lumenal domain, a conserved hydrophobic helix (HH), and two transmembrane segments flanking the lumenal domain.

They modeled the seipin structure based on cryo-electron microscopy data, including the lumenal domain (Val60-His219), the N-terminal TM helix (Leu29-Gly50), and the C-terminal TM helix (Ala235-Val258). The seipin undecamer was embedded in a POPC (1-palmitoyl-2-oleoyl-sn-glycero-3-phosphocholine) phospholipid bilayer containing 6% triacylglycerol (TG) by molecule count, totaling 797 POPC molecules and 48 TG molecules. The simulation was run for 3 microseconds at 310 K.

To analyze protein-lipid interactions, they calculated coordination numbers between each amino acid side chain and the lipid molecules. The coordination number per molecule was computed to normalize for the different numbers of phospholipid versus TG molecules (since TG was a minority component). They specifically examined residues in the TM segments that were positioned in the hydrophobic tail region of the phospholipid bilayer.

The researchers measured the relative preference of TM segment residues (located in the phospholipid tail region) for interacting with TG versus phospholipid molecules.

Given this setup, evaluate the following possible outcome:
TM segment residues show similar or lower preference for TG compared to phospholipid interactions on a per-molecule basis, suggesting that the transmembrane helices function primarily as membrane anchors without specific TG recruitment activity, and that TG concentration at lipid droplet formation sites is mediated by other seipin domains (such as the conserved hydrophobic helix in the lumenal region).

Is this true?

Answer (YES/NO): NO